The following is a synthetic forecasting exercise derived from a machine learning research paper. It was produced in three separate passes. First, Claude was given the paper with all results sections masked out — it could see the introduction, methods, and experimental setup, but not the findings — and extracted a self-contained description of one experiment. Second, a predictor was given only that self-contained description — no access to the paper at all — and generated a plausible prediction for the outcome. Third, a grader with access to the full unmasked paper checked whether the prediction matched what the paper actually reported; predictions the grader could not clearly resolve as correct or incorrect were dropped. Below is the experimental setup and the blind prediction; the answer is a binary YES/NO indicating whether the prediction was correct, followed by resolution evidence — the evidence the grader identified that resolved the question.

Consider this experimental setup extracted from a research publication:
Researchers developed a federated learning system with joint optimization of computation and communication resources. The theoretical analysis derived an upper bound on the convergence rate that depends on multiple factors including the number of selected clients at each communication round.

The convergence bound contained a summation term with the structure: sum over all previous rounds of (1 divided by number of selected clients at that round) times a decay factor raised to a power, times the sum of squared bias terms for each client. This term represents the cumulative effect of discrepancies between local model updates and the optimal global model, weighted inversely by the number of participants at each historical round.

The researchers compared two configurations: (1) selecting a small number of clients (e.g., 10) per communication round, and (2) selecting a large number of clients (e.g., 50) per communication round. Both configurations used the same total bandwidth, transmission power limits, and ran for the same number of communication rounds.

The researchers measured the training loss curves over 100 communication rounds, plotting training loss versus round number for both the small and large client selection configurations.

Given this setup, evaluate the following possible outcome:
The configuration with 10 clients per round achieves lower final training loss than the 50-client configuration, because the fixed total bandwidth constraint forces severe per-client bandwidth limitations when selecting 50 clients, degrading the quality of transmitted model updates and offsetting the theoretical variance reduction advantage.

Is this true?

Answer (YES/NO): NO